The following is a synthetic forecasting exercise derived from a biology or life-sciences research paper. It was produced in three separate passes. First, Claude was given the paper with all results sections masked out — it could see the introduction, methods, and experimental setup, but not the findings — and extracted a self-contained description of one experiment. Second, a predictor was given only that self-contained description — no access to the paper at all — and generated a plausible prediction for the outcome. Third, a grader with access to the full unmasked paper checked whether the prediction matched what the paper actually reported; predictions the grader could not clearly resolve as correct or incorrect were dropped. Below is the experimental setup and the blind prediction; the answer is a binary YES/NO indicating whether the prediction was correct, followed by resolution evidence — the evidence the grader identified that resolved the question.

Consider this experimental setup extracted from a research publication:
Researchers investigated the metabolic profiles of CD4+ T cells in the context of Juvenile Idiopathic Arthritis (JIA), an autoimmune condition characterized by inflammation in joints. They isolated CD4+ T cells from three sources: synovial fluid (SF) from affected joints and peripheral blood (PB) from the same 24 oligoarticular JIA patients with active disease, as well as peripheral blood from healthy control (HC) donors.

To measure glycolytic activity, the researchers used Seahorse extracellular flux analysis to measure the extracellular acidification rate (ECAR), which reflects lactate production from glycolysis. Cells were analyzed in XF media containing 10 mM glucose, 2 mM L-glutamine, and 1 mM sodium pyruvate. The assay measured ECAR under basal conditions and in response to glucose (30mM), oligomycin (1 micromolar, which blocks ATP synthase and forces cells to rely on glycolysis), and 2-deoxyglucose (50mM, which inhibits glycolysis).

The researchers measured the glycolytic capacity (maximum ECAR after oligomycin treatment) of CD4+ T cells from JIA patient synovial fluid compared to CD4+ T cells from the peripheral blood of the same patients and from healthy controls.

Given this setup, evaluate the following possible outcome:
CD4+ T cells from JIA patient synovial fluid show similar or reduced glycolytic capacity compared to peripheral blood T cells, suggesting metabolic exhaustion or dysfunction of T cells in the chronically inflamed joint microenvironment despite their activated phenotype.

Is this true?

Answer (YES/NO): NO